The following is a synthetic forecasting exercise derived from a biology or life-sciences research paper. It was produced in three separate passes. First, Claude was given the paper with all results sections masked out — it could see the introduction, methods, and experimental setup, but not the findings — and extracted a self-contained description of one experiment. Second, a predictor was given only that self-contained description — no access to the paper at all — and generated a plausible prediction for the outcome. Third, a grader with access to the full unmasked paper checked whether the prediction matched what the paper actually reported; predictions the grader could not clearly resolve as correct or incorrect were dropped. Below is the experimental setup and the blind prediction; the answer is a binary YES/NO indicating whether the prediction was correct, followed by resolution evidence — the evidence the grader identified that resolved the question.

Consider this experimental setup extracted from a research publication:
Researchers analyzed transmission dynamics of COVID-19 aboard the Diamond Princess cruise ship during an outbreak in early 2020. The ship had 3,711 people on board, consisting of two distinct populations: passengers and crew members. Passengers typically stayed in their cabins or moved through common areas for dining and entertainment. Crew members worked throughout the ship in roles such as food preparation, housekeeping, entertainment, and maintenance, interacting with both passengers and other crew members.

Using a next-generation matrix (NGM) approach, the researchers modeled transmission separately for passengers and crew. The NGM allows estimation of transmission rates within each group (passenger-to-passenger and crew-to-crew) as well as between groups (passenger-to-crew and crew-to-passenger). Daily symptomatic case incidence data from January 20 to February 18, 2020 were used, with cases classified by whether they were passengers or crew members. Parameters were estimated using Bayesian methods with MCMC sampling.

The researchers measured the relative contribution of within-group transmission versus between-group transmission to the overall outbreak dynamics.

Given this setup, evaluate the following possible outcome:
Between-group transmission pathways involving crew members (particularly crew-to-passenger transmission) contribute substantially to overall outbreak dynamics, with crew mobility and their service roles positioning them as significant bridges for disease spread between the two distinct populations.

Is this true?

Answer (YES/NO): NO